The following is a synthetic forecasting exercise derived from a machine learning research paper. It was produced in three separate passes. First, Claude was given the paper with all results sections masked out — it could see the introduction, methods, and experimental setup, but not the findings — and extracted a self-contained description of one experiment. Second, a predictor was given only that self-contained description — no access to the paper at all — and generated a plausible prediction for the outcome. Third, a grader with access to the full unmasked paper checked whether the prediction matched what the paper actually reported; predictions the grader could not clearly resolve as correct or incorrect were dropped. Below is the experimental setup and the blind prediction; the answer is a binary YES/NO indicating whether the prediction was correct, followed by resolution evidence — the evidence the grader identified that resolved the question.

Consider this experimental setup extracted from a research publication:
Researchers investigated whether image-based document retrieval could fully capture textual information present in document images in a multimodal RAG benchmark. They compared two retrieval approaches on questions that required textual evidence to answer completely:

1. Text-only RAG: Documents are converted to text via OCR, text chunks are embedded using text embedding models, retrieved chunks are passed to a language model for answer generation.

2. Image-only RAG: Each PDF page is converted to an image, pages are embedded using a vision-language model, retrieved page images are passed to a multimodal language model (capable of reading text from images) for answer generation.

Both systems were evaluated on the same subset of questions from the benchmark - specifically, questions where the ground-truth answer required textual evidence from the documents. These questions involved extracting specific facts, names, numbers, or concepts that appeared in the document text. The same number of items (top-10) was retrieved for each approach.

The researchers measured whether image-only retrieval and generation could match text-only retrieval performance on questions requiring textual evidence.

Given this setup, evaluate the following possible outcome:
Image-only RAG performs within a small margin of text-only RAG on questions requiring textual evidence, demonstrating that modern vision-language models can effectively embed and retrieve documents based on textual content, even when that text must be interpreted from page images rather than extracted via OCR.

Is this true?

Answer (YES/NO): NO